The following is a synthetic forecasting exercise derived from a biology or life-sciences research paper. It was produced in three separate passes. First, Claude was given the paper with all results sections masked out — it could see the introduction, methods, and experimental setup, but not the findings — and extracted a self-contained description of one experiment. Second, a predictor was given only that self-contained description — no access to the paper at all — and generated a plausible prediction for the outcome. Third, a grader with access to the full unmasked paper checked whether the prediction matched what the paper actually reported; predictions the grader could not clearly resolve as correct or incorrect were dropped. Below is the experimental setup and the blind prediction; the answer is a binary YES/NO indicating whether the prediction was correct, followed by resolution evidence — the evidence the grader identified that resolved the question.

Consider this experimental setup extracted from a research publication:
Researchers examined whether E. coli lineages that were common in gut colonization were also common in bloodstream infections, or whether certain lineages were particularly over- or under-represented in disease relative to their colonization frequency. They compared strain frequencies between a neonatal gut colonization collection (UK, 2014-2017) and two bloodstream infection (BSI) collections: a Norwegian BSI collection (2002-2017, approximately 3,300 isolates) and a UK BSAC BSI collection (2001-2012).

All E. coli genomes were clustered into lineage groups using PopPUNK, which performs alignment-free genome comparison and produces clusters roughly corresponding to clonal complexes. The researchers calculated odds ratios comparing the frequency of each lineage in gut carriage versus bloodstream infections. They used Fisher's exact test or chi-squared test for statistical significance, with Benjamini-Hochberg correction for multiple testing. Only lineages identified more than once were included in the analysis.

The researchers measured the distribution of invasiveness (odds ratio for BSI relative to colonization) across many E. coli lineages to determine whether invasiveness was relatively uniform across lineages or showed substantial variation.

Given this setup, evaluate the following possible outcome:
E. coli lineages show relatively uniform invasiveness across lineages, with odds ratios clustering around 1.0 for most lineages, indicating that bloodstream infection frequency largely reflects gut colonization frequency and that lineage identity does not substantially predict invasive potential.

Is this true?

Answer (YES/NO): NO